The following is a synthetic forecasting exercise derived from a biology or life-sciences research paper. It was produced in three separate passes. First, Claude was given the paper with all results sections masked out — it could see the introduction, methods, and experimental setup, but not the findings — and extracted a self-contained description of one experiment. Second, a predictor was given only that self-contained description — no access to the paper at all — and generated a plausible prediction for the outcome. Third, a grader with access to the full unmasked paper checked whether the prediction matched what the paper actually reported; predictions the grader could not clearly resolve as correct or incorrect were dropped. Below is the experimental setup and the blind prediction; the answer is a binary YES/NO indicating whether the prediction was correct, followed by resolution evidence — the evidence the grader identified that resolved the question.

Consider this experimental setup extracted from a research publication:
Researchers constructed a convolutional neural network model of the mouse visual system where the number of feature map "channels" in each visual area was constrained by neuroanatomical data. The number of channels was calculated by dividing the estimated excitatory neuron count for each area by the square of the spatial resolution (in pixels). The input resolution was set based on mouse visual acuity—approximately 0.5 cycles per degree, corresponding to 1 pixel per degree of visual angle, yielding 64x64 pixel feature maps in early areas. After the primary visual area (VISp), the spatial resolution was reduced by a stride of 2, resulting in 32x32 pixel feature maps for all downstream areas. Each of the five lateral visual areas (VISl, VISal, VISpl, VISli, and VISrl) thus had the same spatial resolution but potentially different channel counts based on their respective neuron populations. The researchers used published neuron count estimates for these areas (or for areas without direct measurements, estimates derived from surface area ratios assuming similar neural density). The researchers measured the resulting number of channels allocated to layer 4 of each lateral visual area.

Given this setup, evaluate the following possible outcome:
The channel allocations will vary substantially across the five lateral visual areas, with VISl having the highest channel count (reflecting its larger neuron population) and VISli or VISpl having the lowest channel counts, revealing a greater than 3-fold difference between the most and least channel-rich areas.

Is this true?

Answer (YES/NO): NO